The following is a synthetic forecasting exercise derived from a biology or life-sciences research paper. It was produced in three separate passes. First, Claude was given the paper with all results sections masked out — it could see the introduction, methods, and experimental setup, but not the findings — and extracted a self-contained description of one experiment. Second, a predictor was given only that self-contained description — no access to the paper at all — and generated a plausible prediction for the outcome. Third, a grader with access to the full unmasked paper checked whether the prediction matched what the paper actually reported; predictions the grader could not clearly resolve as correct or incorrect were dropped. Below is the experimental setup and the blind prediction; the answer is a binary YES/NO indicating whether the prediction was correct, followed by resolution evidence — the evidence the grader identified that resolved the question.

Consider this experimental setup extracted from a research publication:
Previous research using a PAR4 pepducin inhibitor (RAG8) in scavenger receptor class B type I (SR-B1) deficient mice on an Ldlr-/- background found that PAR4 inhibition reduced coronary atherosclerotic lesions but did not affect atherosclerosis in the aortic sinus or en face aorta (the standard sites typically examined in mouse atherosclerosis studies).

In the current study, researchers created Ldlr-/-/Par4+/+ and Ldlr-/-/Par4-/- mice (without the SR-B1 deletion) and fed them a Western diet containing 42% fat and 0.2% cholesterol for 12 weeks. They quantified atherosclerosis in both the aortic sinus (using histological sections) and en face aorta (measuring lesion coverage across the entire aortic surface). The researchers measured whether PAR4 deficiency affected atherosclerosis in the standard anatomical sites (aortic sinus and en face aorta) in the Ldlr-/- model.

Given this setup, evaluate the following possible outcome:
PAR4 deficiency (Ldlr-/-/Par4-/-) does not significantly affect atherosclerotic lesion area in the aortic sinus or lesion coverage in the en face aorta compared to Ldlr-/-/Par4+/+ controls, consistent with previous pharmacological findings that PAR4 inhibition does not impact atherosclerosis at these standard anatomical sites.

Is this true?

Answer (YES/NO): NO